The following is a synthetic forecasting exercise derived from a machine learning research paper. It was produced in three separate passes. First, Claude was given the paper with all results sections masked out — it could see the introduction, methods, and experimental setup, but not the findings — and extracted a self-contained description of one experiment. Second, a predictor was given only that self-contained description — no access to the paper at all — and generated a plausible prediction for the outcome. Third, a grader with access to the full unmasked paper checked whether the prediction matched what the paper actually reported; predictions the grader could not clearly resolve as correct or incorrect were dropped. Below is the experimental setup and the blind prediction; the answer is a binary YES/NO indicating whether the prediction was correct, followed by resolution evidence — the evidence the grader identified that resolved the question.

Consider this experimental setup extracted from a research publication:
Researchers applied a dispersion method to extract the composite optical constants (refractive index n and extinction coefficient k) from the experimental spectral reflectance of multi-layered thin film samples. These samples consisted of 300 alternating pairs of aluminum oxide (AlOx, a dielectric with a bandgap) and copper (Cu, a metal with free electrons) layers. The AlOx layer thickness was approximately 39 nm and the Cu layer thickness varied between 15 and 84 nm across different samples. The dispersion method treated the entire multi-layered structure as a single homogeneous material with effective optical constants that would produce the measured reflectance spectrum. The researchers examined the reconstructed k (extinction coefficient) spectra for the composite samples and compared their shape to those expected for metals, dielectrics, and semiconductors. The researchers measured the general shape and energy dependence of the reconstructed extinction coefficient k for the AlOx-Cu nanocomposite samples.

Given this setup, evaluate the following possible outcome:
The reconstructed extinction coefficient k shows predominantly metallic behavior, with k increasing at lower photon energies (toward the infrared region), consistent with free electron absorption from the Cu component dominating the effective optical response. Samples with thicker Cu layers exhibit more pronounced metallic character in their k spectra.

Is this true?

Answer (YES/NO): NO